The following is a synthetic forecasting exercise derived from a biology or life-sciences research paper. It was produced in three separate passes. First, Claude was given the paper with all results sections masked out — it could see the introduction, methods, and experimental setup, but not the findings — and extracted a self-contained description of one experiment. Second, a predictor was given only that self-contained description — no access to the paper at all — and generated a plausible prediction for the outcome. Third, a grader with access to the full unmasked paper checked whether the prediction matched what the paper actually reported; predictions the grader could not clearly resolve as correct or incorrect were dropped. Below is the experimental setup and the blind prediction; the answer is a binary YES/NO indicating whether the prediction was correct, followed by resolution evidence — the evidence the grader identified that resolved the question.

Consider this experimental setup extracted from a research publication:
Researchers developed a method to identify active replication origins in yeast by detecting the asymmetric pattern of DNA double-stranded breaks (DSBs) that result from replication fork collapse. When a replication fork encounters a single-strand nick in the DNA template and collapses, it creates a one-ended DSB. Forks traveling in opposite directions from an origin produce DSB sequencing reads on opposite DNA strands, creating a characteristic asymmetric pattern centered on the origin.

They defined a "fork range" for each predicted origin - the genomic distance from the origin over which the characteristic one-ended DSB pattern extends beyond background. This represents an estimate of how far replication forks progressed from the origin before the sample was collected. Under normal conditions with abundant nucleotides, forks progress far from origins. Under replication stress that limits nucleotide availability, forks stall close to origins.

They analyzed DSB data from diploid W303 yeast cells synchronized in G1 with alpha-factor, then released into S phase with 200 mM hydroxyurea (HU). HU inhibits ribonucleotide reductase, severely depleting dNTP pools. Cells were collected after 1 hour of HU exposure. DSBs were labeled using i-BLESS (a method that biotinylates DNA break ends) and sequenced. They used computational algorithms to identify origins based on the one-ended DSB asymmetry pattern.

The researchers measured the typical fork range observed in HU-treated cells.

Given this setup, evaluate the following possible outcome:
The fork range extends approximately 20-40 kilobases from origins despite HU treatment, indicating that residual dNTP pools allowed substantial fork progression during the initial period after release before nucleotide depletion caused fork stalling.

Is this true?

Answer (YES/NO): NO